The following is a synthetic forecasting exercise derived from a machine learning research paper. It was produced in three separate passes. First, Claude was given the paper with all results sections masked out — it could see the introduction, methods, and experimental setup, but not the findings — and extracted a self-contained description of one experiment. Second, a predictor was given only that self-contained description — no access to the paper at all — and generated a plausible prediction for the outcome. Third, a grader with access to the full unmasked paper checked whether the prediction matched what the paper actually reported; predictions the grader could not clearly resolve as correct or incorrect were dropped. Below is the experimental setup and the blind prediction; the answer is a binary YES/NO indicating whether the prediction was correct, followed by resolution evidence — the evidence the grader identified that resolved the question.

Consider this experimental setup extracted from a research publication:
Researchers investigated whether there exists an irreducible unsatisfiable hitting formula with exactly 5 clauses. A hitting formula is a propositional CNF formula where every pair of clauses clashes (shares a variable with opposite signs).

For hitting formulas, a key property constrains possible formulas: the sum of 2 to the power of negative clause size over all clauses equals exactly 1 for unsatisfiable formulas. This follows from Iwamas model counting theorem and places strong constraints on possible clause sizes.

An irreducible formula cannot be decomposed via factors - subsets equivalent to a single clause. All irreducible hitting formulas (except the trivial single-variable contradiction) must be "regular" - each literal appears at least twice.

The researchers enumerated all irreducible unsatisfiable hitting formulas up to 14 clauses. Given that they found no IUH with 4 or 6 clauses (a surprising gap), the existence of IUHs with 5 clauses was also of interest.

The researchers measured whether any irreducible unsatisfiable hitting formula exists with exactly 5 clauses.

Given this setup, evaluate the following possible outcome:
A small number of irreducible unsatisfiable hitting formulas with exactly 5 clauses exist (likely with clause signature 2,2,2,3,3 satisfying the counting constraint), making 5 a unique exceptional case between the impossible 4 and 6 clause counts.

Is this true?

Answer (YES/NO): YES